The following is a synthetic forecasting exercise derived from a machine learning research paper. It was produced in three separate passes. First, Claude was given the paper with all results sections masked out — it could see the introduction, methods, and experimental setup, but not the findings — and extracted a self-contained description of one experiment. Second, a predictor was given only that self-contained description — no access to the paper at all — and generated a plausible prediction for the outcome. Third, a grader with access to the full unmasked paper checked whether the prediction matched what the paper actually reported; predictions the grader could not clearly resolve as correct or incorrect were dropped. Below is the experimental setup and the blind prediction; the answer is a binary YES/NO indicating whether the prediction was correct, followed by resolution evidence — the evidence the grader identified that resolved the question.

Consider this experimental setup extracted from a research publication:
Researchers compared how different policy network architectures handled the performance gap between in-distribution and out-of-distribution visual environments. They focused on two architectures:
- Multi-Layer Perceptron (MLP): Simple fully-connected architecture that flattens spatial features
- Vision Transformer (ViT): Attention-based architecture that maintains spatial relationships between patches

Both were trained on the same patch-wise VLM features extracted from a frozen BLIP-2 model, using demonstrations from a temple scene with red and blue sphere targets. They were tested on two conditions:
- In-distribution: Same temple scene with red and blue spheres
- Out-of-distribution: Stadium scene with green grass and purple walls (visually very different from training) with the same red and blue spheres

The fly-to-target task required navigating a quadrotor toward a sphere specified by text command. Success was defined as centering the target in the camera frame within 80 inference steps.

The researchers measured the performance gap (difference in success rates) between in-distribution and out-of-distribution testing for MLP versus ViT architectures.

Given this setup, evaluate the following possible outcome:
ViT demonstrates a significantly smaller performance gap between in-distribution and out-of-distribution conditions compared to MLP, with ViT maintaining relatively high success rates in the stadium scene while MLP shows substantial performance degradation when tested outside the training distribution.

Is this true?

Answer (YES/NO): YES